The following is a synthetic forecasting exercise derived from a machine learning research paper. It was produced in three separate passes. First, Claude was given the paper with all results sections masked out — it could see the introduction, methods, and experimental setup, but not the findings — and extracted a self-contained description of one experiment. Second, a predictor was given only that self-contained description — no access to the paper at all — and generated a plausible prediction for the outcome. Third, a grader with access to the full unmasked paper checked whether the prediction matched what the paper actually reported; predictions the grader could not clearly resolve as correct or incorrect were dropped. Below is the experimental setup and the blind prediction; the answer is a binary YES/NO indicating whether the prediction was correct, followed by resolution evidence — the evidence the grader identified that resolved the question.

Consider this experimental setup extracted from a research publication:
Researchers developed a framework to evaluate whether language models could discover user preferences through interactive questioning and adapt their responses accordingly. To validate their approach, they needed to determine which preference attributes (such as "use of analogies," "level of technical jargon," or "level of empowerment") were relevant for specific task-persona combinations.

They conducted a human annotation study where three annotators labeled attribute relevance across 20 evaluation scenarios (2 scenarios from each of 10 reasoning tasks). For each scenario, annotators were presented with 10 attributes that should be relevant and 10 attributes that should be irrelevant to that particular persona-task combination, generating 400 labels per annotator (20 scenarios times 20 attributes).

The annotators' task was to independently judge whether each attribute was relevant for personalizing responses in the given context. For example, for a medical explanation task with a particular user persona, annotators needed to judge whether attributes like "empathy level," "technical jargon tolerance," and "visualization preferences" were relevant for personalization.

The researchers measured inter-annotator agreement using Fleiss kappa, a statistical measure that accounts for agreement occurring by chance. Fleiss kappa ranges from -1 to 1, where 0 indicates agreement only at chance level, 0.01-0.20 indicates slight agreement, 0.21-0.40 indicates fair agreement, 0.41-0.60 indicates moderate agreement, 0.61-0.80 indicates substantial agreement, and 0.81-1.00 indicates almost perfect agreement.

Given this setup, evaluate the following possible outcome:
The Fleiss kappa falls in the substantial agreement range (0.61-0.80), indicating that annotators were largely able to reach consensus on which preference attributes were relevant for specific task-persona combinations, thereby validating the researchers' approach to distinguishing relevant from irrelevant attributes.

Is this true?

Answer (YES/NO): NO